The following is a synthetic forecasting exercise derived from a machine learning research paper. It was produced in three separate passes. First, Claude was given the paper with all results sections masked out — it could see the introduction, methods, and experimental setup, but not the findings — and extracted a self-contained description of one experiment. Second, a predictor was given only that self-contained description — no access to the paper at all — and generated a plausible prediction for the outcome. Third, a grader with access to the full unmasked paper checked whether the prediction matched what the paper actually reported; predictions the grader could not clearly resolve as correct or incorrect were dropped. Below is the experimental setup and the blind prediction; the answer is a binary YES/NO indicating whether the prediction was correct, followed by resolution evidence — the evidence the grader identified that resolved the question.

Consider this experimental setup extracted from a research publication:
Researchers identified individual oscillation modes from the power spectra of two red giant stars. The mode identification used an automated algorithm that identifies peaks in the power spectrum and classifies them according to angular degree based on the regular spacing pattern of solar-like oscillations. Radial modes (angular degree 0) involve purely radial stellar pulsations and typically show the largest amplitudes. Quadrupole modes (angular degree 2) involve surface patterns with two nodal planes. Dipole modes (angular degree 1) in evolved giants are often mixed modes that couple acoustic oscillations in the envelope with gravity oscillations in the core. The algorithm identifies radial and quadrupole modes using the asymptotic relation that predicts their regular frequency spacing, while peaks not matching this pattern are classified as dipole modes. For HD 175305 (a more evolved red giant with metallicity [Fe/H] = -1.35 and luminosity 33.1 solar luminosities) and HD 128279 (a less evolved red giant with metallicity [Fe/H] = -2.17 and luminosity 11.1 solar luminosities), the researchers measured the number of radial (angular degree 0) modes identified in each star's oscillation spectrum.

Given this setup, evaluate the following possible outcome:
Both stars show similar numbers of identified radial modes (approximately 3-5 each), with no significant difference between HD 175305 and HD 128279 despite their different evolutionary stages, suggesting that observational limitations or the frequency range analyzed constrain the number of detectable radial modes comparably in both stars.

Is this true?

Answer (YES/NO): YES